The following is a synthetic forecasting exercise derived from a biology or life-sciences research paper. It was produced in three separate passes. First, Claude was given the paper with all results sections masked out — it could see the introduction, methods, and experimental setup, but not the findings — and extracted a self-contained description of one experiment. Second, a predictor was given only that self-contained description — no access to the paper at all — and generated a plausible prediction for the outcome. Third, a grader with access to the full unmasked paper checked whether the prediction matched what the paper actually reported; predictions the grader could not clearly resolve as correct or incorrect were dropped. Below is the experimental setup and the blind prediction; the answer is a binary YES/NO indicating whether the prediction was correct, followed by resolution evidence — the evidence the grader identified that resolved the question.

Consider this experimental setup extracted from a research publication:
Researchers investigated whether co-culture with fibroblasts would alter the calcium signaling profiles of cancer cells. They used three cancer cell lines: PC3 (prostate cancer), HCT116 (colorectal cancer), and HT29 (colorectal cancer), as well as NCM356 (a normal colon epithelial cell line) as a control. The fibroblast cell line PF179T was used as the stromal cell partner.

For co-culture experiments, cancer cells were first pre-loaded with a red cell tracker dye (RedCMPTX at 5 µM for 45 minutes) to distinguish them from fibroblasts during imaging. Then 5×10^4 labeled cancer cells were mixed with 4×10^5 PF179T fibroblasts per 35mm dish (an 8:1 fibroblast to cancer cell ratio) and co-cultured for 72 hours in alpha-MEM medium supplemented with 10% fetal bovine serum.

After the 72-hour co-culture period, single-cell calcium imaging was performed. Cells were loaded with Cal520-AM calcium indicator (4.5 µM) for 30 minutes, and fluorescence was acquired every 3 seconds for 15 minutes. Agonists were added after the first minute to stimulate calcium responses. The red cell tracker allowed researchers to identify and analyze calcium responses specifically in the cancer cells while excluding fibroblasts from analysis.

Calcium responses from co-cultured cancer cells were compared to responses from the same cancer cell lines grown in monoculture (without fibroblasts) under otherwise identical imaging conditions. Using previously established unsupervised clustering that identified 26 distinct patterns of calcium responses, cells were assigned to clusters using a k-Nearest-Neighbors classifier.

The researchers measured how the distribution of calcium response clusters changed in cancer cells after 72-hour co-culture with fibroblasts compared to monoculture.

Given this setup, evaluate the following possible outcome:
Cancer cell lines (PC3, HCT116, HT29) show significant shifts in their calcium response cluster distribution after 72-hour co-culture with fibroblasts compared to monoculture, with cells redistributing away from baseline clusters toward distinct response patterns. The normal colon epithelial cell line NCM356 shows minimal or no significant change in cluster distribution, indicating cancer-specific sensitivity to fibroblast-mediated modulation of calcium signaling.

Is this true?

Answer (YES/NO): NO